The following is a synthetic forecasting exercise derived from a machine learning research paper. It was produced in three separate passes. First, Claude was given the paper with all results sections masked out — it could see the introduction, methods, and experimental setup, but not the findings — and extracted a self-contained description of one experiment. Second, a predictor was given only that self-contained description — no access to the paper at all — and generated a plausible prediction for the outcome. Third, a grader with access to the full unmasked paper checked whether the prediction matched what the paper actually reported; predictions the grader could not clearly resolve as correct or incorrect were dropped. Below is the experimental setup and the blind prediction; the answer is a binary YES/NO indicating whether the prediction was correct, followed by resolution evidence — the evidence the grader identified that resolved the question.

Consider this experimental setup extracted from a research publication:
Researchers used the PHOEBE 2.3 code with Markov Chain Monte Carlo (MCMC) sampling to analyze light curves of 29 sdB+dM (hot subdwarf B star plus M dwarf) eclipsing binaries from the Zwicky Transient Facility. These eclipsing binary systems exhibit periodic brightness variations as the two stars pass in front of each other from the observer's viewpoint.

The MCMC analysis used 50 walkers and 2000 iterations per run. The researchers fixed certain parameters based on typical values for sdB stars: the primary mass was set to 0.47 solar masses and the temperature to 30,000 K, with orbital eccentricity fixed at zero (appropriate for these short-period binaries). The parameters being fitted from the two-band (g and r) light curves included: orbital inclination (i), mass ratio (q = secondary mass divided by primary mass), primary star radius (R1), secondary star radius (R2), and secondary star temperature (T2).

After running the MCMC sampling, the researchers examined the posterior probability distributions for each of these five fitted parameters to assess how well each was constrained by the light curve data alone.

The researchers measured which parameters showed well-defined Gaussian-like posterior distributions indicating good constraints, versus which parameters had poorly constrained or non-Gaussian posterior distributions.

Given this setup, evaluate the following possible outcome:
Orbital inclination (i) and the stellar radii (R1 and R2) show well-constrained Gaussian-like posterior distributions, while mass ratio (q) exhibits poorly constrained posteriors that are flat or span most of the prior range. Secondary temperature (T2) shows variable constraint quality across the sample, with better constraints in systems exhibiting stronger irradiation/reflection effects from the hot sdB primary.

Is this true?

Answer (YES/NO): NO